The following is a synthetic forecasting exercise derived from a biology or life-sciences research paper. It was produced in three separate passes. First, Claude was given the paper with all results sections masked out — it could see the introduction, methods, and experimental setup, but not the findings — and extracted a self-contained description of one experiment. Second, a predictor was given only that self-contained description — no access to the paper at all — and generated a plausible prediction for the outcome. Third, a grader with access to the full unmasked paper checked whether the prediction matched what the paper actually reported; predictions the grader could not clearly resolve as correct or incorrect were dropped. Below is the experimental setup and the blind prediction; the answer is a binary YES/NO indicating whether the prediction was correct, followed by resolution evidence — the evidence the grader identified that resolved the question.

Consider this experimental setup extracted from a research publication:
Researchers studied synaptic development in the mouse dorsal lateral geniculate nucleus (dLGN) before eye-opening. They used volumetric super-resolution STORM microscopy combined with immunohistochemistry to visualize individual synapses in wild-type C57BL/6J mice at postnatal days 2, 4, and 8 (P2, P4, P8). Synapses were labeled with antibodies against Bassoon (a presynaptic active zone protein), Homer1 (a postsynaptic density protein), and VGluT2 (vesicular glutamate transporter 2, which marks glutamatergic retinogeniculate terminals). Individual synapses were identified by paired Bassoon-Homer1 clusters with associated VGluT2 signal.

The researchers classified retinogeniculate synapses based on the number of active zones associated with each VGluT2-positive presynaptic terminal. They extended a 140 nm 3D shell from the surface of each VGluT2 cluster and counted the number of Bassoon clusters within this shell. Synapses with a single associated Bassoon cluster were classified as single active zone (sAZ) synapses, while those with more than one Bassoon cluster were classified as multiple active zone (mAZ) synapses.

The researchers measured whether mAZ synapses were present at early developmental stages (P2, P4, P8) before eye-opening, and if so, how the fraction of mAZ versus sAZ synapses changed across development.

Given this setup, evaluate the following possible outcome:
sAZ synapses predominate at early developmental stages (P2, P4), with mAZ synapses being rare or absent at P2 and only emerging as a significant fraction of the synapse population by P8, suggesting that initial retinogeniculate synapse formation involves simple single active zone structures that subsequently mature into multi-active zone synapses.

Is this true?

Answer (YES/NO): NO